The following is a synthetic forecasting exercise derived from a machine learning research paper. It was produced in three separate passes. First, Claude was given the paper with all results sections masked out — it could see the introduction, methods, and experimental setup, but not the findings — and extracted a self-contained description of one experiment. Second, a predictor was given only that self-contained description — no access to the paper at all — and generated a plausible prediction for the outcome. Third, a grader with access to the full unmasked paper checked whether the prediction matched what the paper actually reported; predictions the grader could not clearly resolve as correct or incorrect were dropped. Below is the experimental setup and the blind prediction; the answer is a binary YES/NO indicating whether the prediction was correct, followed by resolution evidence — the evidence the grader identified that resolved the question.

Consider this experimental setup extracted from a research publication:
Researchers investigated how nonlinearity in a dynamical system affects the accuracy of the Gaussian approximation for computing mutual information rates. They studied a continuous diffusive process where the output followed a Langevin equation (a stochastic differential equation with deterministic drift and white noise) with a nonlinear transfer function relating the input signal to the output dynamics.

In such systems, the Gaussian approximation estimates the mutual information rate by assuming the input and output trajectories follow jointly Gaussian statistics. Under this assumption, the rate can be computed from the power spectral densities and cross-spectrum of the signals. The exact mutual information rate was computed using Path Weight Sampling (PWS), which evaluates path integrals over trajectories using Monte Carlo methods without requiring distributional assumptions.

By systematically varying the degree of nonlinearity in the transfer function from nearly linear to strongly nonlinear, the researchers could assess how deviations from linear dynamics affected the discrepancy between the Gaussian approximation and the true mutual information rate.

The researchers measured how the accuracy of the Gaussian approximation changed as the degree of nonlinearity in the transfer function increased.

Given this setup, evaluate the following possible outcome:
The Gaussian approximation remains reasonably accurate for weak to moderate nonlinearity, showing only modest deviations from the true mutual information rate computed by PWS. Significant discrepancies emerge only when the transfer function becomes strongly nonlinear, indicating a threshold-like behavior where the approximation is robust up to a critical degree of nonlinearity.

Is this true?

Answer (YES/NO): NO